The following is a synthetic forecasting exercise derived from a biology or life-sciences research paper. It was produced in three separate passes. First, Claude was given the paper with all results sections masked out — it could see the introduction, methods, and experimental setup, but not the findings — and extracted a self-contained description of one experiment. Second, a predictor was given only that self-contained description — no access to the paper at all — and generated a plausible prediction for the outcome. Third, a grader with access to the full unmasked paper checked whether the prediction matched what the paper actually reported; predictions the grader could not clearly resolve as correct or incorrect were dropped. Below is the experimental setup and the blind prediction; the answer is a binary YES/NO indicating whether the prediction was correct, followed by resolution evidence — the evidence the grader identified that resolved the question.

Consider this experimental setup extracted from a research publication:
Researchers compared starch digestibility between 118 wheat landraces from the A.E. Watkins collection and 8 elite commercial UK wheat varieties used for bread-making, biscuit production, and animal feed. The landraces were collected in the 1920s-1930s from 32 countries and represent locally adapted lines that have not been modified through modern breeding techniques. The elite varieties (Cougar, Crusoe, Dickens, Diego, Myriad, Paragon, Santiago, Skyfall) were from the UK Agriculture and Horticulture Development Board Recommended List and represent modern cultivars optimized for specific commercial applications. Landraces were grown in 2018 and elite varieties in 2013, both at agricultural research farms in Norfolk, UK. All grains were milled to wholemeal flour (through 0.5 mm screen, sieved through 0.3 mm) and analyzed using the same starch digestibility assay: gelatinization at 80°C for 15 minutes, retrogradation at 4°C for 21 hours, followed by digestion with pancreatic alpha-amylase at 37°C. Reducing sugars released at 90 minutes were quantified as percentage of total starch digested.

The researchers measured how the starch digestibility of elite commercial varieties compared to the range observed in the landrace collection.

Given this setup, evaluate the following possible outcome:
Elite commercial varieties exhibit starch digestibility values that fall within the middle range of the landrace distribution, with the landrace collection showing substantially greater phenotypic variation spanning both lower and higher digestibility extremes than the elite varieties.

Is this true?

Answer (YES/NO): NO